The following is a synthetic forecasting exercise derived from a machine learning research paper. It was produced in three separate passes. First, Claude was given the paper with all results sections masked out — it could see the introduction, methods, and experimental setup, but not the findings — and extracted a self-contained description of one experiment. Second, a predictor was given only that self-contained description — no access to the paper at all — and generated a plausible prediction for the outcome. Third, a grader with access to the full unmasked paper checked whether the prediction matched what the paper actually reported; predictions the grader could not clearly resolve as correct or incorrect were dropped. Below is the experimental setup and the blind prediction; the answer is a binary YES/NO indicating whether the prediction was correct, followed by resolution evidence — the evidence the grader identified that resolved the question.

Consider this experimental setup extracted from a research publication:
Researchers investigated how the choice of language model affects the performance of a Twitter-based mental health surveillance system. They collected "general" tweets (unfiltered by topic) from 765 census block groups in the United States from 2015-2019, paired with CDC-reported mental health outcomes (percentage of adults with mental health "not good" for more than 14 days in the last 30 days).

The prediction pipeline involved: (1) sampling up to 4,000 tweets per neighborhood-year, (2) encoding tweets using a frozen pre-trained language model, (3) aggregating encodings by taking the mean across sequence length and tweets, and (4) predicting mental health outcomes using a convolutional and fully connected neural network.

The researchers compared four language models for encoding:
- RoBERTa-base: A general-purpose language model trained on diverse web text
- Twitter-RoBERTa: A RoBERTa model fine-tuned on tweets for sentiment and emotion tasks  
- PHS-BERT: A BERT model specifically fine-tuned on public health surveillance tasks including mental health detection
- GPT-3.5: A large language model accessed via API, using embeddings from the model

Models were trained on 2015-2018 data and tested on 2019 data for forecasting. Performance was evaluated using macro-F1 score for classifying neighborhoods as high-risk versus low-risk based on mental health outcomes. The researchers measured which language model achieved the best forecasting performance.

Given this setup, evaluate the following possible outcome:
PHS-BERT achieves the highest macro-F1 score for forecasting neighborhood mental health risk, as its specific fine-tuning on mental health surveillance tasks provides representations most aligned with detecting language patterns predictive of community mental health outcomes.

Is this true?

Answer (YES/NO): NO